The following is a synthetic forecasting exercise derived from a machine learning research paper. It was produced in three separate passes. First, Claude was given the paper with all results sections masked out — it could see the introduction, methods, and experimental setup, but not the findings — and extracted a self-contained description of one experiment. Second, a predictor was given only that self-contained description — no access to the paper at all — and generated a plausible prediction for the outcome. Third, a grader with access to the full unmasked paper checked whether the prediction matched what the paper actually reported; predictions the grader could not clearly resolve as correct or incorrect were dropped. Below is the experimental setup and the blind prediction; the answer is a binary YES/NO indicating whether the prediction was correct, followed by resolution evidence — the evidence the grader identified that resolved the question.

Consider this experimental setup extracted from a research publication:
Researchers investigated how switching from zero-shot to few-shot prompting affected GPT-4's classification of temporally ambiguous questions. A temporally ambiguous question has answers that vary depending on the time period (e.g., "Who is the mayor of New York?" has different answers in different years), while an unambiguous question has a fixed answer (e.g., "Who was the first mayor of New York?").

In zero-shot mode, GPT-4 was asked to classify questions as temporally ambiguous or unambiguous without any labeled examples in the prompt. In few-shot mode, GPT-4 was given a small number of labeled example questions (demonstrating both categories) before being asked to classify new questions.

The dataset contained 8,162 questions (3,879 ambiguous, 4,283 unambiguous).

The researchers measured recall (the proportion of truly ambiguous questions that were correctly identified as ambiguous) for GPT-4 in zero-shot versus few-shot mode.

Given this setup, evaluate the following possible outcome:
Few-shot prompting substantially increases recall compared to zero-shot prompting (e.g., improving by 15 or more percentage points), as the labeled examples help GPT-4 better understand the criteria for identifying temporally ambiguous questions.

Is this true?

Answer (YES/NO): NO